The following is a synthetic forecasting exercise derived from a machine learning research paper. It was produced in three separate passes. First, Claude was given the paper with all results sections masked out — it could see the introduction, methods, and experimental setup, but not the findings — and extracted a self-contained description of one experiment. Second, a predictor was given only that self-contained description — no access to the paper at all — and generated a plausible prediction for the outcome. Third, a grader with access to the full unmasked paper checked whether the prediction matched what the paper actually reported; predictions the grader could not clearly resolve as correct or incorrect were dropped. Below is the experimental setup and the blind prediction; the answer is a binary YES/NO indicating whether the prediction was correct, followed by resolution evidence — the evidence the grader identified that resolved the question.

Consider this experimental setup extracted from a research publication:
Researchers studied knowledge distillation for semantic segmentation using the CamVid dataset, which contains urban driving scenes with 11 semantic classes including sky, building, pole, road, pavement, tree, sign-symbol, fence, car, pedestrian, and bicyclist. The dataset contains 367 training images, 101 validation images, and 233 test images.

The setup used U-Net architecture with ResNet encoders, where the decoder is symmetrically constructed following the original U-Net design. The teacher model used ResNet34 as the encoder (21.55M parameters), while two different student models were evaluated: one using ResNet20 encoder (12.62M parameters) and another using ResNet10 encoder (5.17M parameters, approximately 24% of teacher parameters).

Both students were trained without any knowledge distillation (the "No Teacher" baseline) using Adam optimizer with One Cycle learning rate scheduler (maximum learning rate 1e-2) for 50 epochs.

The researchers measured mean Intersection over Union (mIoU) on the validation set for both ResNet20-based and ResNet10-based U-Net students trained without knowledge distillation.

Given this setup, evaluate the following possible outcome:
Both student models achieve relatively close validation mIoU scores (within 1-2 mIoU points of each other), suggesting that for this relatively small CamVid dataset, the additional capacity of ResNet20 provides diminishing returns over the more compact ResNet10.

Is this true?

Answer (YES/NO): YES